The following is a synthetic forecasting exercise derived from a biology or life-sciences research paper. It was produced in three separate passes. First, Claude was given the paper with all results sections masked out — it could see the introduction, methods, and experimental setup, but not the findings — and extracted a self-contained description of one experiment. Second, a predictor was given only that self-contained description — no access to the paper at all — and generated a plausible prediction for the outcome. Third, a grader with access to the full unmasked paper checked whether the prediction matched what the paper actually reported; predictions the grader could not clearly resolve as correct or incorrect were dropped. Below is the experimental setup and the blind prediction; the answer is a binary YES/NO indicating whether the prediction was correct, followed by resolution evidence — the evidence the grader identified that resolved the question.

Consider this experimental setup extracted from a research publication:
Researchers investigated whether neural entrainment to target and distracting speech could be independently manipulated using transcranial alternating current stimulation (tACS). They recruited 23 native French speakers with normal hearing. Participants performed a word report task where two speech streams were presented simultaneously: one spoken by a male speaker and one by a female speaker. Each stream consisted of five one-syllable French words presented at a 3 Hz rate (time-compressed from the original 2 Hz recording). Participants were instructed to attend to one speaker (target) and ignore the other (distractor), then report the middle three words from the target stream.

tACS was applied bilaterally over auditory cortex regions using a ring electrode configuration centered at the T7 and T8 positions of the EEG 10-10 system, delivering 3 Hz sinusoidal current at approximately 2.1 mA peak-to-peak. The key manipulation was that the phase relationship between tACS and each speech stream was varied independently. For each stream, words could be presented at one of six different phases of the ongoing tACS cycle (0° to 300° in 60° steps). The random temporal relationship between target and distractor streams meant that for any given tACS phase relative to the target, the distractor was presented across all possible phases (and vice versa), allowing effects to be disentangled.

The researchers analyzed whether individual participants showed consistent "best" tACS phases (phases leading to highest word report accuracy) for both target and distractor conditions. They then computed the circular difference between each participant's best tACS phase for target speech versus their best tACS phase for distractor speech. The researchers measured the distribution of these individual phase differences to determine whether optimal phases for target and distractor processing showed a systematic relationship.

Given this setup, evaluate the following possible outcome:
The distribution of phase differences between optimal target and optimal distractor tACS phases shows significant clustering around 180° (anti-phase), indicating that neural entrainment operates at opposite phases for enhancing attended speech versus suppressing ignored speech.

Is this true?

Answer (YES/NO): NO